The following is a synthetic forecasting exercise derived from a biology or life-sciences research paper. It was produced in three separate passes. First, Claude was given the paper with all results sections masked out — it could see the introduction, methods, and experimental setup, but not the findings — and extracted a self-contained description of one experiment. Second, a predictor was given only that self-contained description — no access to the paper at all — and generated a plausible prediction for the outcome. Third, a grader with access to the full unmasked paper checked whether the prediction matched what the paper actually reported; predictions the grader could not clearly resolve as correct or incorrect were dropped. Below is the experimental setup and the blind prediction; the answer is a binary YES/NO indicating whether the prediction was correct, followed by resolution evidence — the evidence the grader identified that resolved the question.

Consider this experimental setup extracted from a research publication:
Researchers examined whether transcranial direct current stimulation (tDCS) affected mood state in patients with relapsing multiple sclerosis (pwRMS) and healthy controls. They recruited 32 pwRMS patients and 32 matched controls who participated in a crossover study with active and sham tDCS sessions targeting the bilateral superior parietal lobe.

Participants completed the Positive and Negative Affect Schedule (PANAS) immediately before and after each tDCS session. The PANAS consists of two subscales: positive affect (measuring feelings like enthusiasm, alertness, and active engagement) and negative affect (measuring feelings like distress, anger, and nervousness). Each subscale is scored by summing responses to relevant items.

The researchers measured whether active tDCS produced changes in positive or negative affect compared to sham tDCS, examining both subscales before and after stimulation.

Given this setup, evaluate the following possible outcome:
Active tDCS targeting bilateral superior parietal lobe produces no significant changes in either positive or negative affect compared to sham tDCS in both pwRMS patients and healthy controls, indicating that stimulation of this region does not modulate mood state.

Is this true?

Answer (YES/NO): YES